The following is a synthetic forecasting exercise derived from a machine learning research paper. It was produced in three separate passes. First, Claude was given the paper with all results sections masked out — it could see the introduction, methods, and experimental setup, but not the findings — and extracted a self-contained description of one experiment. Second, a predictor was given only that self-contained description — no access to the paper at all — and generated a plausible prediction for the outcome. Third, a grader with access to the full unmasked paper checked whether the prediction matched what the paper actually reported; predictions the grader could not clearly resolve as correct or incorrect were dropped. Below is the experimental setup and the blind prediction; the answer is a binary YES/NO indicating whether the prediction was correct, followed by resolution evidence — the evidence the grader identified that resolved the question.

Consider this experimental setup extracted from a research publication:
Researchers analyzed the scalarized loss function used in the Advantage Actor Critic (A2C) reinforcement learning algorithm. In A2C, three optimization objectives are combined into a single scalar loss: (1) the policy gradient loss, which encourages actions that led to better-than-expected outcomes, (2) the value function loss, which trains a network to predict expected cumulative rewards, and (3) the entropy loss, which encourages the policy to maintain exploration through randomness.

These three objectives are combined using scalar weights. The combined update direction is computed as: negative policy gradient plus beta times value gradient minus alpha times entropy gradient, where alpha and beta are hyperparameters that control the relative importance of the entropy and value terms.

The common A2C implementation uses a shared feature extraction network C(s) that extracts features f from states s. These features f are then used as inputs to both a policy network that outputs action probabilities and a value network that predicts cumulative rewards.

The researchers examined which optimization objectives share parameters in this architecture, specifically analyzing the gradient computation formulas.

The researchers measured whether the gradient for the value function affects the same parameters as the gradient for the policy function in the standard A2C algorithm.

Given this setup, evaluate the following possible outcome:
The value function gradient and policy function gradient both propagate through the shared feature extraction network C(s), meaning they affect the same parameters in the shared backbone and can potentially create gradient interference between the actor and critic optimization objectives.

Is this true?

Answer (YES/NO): YES